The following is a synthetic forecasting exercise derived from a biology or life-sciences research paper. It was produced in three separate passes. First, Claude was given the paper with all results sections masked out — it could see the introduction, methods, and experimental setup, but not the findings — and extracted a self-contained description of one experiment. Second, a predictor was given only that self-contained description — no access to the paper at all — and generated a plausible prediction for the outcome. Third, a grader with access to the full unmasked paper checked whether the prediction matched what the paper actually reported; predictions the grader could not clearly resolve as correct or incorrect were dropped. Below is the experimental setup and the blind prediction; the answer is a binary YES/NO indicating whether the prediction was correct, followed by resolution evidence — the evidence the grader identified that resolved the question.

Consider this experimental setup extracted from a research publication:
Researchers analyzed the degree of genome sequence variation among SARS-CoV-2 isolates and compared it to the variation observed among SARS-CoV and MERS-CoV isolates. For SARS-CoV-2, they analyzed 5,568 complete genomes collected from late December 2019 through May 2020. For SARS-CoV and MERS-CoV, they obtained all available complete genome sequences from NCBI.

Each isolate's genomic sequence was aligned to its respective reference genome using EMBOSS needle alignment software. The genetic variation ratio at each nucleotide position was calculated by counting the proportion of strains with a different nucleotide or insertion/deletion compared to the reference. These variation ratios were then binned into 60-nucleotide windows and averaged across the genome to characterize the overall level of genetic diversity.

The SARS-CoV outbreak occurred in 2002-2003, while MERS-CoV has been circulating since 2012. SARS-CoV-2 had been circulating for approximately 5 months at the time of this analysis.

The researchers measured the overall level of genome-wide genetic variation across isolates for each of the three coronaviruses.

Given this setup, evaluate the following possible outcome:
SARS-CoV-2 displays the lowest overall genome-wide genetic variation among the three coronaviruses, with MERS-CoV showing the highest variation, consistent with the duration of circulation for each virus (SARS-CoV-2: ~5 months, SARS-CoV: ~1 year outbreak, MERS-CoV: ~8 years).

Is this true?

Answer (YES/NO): NO